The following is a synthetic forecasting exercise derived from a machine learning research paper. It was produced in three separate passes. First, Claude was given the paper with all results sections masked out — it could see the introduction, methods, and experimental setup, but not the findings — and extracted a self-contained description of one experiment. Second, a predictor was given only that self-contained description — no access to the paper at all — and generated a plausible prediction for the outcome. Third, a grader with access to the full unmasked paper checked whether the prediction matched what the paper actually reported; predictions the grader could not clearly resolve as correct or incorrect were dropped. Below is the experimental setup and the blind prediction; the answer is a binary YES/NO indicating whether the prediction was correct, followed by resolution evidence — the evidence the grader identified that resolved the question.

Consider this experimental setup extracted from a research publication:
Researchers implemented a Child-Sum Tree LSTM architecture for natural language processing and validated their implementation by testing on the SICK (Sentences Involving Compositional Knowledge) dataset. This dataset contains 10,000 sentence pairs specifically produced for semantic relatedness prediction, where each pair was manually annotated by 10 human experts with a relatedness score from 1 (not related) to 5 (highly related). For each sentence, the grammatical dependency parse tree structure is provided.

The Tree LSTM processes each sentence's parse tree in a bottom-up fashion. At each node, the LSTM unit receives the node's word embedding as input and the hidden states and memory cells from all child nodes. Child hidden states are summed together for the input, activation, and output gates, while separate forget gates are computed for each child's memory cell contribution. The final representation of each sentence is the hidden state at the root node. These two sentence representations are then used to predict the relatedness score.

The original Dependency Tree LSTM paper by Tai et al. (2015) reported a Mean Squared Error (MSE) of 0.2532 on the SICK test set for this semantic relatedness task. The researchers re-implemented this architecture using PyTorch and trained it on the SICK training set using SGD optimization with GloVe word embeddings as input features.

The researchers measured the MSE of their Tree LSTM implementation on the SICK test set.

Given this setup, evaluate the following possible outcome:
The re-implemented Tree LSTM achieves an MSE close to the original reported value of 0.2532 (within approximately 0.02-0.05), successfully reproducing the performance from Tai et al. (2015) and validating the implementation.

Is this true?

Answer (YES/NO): YES